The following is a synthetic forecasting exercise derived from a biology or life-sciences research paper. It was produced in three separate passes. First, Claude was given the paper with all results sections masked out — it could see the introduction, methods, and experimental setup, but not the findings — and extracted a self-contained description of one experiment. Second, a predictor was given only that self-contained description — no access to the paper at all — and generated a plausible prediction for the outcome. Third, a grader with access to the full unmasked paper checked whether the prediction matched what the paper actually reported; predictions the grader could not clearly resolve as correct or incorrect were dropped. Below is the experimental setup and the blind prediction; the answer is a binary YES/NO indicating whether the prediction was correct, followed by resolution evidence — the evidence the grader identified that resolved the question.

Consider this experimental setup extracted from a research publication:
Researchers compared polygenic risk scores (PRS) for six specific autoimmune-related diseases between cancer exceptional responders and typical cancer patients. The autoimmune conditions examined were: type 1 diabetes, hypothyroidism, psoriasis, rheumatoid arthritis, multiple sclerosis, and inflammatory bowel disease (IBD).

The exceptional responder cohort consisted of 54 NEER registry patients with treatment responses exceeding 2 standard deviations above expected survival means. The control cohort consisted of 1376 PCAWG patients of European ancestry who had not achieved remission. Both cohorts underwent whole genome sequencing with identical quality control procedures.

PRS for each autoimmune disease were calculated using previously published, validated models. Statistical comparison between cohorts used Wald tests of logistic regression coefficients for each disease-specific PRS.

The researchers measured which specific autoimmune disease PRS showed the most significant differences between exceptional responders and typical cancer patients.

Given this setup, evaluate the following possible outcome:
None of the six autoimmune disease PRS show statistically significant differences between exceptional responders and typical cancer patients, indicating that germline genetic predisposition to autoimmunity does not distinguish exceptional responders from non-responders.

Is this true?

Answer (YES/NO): NO